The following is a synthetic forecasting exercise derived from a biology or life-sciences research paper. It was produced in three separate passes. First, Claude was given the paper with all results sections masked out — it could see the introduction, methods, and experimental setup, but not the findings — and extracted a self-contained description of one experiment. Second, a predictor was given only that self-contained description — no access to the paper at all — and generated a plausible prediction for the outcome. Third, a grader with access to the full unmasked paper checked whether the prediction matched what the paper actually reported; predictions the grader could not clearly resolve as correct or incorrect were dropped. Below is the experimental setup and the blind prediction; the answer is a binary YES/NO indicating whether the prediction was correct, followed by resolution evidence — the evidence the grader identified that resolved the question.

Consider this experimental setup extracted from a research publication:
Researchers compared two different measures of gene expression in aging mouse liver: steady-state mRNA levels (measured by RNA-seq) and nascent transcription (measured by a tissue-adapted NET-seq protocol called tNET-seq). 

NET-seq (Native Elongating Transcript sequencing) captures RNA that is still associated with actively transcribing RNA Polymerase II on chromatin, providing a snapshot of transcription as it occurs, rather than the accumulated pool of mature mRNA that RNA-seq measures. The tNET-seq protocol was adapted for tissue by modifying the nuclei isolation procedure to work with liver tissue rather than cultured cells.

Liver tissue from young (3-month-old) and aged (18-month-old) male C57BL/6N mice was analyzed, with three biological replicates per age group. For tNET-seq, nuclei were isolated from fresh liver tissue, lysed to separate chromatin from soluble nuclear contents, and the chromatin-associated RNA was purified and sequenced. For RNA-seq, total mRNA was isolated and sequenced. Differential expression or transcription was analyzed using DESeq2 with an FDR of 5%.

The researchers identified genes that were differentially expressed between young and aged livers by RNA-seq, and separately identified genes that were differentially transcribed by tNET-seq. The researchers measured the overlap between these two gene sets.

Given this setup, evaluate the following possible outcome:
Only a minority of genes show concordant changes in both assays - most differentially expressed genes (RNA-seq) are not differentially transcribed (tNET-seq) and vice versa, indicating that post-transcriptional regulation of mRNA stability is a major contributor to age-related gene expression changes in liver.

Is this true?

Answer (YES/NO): YES